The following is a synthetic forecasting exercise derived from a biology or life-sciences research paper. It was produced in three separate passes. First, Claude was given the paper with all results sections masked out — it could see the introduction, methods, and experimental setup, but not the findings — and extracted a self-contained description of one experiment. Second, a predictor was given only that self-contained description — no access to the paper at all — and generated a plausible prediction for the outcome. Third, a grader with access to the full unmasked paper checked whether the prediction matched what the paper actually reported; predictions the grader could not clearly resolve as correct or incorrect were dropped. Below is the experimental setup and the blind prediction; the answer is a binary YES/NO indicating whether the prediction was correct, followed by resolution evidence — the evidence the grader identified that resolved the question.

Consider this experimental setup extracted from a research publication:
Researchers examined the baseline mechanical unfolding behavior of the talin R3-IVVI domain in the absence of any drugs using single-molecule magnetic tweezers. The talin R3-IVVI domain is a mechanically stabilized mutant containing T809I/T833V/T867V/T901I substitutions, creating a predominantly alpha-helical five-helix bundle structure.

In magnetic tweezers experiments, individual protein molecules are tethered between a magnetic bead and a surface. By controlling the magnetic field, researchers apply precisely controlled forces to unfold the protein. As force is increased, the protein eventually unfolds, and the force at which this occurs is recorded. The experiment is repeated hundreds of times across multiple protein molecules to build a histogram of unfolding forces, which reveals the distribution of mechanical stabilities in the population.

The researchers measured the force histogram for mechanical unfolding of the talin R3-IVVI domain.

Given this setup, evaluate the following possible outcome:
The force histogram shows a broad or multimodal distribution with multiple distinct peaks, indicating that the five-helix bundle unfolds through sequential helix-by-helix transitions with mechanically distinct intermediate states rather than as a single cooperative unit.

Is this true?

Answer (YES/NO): NO